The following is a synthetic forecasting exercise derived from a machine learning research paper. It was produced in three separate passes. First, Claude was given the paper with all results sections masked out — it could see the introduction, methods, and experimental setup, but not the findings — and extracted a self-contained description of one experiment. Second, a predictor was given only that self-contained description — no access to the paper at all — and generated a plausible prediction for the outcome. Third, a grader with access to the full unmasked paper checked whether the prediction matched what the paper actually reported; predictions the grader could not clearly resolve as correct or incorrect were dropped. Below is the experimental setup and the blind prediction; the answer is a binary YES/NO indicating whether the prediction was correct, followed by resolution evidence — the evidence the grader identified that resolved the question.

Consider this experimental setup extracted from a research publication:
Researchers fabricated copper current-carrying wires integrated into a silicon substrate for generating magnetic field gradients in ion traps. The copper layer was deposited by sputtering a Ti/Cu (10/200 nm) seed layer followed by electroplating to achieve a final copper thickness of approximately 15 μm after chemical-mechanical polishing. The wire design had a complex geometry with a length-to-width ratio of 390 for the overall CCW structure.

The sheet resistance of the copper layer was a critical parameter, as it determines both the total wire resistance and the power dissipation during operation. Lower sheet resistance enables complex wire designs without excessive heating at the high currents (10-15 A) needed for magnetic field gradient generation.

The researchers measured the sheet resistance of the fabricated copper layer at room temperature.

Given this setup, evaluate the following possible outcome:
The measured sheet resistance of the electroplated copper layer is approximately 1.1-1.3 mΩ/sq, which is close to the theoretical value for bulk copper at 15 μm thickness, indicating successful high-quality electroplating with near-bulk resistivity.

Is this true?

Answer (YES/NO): YES